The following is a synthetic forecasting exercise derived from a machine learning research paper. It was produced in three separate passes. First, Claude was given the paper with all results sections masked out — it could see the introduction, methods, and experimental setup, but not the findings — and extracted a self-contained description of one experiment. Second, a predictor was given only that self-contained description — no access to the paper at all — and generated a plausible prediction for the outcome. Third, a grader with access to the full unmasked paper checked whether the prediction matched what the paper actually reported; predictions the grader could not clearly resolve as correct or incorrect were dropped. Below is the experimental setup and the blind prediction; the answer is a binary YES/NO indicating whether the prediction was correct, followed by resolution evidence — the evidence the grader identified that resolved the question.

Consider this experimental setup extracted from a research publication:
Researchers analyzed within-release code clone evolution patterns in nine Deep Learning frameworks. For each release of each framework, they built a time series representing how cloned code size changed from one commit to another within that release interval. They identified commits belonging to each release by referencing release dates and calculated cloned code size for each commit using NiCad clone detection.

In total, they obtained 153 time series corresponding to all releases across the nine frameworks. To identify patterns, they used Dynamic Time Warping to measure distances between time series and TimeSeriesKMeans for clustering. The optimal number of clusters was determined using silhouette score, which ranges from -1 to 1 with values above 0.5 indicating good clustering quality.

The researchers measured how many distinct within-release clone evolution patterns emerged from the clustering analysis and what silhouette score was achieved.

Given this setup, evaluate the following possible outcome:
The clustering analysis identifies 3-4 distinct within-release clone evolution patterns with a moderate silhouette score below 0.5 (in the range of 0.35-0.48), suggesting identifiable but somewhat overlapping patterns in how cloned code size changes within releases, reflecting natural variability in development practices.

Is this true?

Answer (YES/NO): NO